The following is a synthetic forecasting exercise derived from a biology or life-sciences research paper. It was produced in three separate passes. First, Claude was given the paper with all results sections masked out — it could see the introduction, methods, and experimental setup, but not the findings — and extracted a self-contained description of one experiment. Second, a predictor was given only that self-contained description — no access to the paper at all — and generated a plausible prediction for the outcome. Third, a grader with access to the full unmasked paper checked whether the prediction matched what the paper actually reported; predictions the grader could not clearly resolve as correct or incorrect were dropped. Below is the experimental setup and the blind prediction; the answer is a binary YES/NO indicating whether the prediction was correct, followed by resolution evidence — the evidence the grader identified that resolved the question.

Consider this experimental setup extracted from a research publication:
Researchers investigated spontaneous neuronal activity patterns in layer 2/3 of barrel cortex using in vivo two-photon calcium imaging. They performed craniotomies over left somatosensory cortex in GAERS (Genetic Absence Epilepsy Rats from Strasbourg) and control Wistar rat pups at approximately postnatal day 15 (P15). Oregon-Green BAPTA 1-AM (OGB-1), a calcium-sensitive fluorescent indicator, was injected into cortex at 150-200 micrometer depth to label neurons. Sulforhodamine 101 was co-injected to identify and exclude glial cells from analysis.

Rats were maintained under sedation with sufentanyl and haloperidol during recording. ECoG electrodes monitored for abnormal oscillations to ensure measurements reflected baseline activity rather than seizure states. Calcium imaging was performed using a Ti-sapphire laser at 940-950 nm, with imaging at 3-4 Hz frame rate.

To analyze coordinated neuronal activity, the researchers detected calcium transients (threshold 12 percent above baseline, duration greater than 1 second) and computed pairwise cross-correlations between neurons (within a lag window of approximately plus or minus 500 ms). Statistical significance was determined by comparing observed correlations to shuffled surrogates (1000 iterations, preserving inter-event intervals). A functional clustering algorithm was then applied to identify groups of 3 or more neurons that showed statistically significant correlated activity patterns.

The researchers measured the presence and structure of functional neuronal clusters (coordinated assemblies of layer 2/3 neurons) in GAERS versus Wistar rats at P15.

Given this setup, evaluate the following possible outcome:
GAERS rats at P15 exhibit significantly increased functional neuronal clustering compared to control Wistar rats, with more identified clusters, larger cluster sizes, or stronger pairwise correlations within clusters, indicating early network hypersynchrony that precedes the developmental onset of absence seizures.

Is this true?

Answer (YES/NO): NO